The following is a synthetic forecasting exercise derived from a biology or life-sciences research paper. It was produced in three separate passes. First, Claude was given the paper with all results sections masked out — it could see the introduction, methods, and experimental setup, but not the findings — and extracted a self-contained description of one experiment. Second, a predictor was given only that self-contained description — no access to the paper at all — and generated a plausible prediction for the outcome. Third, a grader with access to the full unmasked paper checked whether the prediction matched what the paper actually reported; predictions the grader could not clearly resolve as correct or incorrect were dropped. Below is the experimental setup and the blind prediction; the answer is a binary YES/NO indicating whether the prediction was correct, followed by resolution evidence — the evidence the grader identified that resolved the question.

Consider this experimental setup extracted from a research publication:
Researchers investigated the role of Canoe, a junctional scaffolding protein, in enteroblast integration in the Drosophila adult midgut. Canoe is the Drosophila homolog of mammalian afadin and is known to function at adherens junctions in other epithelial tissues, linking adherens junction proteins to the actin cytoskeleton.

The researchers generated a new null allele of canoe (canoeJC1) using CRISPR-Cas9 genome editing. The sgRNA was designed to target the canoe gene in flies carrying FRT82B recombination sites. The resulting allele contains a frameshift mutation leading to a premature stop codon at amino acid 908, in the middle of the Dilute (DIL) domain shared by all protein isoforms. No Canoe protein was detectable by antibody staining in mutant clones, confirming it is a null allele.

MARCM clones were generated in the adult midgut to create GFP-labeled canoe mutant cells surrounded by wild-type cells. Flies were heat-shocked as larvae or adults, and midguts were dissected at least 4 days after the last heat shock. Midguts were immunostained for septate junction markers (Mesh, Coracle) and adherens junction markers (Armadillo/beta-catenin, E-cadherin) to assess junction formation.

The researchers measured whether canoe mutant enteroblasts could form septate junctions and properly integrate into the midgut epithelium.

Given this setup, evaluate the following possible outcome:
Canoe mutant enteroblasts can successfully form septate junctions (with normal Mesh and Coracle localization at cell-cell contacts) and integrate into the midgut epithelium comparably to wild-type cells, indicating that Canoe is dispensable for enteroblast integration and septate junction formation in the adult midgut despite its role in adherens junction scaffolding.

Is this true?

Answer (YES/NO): YES